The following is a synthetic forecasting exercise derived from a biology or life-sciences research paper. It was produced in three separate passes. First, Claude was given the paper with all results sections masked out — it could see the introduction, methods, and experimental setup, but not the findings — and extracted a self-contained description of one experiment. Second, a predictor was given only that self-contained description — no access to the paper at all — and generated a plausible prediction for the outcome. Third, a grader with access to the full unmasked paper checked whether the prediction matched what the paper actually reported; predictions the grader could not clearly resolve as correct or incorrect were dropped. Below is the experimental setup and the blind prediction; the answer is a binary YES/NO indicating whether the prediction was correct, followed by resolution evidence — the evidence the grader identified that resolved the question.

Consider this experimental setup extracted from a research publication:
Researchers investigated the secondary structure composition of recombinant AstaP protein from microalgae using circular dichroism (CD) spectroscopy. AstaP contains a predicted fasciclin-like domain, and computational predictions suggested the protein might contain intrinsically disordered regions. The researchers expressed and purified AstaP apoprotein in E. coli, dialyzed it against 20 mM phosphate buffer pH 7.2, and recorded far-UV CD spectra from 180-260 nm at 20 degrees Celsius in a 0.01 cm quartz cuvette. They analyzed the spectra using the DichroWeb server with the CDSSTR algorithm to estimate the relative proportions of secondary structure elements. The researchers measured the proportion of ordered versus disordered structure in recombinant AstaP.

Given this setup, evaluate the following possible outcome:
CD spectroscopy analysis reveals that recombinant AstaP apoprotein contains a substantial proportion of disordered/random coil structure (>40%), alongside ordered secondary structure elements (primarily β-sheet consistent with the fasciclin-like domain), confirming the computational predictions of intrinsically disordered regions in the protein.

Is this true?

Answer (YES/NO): NO